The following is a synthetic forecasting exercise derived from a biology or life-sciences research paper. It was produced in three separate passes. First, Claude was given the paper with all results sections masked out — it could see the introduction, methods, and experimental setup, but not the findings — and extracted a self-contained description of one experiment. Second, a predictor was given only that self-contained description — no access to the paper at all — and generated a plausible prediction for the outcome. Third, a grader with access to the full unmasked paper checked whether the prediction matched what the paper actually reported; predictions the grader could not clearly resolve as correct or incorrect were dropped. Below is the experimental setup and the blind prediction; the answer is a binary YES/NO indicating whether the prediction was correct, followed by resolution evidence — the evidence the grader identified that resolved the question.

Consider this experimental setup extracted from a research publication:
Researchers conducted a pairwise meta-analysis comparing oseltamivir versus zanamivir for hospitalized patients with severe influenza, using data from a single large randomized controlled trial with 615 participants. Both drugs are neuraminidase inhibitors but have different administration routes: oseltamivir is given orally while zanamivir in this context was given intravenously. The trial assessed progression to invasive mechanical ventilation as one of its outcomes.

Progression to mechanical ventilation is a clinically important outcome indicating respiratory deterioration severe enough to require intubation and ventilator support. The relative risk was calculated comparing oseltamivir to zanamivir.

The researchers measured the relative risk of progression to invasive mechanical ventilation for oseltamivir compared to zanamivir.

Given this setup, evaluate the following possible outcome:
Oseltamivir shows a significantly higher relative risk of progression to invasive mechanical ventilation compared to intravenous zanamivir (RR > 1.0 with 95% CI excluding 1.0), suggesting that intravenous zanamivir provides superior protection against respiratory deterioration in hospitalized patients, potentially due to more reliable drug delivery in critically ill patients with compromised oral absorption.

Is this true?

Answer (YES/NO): NO